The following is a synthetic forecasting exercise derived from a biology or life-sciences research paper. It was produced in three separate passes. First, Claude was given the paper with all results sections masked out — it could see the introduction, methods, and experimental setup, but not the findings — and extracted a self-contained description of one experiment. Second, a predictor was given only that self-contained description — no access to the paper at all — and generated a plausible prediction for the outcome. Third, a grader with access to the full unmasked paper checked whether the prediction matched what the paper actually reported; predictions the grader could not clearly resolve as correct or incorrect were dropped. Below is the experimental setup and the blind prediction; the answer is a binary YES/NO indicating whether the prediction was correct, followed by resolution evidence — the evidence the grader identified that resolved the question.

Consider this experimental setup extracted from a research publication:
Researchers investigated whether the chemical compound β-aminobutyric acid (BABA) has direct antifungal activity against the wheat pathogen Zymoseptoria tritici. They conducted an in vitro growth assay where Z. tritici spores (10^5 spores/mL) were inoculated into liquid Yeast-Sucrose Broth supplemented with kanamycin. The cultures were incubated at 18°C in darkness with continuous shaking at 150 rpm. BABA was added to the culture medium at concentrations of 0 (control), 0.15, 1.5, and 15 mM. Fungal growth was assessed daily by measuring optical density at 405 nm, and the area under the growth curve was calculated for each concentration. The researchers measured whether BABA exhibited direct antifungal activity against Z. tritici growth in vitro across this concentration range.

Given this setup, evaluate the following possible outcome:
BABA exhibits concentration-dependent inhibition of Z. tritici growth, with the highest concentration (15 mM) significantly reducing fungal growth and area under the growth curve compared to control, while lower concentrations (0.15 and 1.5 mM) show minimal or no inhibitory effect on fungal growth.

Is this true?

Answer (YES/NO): YES